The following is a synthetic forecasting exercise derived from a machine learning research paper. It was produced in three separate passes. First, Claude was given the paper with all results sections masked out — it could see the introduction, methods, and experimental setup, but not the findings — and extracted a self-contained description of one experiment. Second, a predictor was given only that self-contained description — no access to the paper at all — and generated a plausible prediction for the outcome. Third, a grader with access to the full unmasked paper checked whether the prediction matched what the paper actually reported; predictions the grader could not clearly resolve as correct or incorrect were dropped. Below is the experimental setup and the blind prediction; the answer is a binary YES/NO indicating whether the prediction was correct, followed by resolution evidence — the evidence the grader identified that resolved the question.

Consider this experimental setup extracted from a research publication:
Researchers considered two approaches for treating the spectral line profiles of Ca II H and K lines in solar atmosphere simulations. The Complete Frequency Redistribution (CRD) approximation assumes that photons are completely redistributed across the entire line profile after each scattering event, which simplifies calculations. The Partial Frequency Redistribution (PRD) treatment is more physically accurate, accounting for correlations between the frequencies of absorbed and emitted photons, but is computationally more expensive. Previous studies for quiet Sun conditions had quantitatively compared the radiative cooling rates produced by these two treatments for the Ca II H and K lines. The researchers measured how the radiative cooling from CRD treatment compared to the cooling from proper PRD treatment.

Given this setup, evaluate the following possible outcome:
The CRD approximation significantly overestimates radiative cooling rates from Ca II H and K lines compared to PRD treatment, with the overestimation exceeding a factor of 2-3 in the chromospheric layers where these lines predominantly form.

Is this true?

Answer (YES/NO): NO